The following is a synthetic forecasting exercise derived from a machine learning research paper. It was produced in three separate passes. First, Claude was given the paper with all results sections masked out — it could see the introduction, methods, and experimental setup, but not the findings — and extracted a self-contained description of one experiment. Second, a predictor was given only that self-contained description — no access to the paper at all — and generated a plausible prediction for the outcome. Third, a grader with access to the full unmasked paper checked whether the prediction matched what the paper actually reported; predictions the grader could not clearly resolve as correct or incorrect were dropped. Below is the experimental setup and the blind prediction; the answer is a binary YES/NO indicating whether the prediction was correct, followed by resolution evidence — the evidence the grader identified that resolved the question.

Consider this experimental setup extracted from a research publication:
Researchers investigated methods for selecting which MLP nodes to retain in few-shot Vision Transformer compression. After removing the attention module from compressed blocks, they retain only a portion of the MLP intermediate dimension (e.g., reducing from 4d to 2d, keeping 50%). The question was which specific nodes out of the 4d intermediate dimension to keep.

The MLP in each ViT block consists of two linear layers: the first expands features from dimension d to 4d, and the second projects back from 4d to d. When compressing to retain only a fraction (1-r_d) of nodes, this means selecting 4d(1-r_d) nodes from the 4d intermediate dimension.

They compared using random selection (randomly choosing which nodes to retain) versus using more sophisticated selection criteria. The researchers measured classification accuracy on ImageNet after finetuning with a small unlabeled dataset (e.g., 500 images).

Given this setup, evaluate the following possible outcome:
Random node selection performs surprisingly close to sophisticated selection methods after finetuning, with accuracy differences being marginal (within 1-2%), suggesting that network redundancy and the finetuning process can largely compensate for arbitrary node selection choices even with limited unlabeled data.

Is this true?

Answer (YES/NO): YES